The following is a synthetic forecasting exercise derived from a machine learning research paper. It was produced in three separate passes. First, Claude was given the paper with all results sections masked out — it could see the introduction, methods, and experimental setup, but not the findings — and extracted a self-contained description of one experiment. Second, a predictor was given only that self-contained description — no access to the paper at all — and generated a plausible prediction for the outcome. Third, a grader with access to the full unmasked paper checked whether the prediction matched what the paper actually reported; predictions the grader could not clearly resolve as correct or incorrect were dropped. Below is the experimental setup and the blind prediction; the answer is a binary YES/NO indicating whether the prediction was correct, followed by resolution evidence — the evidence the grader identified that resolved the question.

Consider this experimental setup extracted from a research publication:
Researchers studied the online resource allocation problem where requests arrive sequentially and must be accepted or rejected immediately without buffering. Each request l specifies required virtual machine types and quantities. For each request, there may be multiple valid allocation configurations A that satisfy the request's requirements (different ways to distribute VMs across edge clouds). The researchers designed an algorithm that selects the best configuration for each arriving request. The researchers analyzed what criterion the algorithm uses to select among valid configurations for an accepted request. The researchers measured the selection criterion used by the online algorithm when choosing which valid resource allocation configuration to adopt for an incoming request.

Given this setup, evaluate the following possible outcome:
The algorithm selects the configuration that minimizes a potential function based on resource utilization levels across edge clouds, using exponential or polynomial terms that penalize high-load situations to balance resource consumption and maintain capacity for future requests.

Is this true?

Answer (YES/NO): NO